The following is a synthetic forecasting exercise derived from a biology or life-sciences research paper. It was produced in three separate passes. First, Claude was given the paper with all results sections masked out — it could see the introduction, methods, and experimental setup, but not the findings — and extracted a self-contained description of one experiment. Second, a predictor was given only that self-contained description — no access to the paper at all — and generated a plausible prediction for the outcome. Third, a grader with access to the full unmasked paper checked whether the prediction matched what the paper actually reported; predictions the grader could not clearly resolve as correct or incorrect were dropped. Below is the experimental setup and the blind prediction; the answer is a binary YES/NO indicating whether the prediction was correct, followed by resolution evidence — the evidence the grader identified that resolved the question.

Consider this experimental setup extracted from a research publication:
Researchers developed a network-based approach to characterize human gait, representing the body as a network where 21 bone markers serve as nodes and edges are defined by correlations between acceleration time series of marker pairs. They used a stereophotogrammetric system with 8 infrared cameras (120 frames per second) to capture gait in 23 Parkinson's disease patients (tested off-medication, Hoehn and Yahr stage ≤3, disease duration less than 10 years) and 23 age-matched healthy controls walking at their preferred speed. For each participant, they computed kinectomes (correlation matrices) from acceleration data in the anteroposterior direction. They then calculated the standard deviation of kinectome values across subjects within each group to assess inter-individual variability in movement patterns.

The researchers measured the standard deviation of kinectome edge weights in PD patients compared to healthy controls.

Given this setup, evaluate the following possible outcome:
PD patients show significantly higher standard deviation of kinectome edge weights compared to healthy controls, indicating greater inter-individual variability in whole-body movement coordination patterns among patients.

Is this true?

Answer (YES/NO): YES